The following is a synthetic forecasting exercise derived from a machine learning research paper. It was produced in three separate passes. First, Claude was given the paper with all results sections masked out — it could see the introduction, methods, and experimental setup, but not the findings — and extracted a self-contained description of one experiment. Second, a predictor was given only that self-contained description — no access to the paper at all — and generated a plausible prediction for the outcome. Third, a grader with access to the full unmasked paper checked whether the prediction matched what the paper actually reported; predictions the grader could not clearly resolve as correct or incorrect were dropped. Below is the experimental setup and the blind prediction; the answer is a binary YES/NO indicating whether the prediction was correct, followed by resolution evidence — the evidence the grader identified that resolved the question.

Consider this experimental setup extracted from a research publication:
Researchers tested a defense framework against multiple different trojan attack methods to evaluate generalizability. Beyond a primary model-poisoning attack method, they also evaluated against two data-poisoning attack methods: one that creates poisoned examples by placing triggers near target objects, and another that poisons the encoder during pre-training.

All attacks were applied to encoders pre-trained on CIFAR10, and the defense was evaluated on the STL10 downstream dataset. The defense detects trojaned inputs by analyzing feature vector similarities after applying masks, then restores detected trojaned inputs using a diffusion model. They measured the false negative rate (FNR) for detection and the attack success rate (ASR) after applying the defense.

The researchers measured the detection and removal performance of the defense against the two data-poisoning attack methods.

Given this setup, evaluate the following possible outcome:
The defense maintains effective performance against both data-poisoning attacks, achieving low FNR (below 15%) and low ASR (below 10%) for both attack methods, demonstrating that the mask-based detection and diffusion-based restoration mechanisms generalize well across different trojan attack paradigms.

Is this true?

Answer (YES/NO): YES